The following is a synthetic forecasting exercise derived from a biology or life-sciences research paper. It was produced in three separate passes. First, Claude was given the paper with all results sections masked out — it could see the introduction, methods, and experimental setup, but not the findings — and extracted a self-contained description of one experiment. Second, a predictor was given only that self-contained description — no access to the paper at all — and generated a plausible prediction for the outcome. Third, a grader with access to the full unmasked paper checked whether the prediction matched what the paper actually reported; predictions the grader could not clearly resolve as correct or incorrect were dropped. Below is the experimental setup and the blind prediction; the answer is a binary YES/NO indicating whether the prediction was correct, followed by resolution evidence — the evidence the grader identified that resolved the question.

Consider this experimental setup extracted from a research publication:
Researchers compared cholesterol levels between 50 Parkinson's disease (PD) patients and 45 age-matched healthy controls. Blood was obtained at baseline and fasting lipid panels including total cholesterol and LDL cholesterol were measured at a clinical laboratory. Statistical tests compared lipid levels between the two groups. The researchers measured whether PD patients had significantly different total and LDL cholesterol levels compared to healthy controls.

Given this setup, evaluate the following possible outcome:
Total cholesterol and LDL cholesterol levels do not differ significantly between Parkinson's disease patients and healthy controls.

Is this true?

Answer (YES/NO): NO